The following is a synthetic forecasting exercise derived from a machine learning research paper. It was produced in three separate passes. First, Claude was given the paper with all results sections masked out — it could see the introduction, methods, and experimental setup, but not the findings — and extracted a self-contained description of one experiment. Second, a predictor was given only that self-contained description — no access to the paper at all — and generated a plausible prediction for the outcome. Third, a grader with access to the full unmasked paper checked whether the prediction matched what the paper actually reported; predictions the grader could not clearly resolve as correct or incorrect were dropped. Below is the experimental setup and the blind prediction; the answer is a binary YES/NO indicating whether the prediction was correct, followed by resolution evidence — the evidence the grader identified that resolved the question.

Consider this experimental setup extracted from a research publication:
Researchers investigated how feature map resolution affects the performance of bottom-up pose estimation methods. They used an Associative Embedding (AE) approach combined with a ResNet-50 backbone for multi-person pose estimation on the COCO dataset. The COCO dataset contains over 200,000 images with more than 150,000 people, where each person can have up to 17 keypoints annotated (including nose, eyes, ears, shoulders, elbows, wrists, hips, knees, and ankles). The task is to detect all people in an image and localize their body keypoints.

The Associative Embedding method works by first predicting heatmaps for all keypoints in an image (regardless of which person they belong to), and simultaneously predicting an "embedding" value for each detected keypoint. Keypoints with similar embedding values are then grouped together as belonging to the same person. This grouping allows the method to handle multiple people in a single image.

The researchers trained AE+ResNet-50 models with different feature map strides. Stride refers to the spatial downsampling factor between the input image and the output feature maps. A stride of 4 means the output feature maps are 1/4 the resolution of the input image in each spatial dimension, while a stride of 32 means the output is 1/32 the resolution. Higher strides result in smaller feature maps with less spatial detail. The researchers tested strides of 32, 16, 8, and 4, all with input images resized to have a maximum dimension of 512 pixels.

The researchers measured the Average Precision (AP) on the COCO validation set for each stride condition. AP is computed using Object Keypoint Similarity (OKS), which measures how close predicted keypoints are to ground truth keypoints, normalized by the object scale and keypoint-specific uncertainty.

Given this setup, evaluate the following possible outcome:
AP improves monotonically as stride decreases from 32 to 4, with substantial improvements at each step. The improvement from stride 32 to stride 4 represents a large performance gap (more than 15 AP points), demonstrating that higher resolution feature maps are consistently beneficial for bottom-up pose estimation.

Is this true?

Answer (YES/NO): YES